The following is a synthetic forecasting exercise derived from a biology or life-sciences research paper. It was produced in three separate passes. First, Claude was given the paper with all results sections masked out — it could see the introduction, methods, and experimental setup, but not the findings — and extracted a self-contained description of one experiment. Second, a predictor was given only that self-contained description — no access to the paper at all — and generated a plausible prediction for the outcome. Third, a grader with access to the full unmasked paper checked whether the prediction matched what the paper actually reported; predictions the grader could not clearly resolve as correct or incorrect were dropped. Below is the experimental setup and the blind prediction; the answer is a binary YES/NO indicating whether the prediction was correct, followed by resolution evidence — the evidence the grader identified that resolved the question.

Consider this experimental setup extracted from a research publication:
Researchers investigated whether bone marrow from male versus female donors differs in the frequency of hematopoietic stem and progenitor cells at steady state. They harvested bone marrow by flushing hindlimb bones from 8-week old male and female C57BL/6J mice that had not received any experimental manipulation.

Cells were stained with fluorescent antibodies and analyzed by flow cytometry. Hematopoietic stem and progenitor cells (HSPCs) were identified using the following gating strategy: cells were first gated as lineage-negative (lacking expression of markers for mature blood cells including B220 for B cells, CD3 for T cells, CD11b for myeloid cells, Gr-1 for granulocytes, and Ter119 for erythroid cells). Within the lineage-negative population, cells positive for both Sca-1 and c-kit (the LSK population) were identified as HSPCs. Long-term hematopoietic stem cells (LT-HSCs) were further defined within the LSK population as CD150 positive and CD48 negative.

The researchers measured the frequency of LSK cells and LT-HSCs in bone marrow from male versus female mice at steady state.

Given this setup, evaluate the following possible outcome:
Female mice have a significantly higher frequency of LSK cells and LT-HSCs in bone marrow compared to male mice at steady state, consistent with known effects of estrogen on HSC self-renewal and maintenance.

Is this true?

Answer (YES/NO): NO